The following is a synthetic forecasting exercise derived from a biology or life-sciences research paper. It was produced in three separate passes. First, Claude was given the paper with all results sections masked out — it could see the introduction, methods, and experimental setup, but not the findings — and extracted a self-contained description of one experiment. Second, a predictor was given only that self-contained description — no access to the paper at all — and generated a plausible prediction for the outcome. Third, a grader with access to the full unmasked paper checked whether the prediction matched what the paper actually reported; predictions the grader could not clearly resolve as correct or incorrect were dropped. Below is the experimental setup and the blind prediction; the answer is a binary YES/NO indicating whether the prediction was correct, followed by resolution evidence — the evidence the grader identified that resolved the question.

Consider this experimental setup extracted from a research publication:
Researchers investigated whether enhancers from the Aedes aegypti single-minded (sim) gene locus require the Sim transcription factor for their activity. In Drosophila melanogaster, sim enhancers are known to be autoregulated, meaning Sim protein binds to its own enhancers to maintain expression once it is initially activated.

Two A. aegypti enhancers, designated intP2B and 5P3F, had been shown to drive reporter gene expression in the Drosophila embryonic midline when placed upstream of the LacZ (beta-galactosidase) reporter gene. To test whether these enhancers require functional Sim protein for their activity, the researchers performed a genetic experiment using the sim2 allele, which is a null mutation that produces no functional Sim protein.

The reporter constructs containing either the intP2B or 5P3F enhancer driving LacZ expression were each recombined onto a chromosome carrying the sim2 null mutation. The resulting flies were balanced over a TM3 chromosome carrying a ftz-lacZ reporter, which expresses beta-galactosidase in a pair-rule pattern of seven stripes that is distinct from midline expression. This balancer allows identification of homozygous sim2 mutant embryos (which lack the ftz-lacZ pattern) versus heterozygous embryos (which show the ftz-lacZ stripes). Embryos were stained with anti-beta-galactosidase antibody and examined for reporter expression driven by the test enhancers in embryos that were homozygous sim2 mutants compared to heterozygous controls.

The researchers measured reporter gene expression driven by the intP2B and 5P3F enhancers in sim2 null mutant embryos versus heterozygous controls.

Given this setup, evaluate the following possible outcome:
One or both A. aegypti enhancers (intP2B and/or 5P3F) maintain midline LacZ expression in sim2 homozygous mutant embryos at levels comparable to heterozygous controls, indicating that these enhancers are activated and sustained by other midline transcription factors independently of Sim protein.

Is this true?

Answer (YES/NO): YES